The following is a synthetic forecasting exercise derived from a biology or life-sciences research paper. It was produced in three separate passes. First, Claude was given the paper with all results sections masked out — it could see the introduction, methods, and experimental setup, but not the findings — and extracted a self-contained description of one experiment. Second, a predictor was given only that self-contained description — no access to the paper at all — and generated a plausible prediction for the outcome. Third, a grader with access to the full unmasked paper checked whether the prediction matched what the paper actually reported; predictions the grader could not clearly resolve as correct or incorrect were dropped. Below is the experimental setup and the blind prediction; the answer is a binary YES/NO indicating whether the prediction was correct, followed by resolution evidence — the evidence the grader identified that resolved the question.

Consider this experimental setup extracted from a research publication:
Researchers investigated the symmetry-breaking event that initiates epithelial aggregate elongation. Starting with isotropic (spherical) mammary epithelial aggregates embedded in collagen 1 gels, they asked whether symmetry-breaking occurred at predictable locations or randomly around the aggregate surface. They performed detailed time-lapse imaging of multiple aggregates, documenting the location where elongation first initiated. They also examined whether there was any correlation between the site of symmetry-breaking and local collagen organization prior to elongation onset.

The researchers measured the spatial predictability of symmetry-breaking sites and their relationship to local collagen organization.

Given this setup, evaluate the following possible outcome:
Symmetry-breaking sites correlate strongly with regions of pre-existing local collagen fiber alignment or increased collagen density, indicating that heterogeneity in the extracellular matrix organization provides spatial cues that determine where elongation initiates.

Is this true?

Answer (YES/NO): NO